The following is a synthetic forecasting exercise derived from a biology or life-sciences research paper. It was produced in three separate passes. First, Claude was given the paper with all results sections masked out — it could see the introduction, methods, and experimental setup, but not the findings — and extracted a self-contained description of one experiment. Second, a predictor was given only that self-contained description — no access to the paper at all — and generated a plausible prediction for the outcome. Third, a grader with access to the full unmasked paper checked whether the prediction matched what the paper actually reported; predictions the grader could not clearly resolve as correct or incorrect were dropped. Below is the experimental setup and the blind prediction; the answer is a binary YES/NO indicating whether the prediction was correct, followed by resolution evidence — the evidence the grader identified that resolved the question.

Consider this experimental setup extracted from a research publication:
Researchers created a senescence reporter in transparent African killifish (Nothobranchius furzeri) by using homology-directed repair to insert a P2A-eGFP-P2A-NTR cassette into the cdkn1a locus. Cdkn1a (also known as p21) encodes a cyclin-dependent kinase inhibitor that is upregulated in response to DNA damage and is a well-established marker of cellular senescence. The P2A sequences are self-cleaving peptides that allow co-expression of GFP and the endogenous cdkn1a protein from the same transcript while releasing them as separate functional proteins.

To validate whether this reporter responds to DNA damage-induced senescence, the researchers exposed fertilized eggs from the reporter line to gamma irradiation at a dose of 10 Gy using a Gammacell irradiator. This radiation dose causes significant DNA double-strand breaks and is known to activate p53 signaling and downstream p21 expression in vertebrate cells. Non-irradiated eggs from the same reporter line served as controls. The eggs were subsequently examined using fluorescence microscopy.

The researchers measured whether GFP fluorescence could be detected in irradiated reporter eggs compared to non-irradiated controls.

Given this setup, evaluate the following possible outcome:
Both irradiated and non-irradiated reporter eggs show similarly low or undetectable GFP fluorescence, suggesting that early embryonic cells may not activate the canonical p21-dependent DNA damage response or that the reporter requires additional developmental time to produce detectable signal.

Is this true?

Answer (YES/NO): NO